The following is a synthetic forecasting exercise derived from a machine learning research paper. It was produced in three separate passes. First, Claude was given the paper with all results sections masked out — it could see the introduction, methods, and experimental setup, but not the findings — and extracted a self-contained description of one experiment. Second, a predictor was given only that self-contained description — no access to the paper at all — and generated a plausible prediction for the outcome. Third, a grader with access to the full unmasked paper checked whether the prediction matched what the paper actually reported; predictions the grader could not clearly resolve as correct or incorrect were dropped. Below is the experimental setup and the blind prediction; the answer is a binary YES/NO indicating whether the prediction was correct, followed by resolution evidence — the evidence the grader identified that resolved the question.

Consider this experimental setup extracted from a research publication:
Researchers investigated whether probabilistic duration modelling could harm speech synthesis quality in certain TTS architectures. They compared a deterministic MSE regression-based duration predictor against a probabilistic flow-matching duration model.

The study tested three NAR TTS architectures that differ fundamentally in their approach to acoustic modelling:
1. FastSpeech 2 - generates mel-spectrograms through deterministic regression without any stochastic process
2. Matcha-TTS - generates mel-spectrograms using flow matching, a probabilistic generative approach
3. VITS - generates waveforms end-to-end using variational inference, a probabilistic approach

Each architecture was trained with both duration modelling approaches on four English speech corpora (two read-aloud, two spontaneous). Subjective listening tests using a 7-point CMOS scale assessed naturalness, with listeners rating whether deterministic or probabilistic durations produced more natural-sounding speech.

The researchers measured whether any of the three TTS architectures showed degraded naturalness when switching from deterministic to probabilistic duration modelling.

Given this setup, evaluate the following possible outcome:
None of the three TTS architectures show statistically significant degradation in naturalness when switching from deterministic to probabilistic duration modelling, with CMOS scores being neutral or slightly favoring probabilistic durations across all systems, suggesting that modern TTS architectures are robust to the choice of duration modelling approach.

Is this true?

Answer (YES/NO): NO